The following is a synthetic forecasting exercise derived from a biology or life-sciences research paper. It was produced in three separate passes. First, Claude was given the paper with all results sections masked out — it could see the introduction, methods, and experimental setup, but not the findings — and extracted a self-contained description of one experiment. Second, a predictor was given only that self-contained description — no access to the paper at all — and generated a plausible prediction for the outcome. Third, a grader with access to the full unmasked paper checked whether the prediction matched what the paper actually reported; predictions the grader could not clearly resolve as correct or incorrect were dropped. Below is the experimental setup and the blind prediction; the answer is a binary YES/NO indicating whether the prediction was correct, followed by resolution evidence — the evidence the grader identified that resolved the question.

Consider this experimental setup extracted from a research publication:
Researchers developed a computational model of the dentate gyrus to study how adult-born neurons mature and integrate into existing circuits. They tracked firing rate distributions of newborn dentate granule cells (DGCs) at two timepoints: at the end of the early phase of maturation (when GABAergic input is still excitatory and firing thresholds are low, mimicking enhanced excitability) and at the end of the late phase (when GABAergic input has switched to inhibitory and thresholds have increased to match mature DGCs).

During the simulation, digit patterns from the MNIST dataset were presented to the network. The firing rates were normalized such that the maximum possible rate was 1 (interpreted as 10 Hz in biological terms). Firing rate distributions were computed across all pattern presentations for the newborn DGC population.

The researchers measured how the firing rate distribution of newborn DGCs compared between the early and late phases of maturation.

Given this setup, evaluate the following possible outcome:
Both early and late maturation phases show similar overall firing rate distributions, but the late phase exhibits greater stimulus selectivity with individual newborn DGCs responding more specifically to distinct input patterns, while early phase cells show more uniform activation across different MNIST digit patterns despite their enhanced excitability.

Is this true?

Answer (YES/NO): NO